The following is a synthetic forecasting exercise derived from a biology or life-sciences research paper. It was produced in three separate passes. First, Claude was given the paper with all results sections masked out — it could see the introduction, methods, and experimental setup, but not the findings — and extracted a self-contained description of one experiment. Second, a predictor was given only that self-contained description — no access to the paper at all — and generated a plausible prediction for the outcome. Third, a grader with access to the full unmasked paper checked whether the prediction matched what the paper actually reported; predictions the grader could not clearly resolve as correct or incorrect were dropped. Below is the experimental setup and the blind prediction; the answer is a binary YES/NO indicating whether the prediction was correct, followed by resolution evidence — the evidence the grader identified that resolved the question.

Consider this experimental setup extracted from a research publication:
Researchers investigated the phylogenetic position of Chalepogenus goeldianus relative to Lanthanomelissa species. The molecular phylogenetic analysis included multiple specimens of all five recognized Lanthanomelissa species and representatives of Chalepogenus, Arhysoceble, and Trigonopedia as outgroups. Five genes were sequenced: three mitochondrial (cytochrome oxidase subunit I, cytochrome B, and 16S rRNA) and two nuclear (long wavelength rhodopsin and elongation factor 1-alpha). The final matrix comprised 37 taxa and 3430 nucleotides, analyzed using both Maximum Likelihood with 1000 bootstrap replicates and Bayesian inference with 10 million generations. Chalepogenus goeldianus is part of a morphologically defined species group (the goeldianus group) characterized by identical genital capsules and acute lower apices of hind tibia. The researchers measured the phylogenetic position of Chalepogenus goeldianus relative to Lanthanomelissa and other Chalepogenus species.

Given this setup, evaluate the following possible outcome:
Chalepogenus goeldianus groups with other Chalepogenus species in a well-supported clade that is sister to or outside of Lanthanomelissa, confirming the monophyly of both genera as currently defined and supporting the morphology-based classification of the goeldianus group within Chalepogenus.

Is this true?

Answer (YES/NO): NO